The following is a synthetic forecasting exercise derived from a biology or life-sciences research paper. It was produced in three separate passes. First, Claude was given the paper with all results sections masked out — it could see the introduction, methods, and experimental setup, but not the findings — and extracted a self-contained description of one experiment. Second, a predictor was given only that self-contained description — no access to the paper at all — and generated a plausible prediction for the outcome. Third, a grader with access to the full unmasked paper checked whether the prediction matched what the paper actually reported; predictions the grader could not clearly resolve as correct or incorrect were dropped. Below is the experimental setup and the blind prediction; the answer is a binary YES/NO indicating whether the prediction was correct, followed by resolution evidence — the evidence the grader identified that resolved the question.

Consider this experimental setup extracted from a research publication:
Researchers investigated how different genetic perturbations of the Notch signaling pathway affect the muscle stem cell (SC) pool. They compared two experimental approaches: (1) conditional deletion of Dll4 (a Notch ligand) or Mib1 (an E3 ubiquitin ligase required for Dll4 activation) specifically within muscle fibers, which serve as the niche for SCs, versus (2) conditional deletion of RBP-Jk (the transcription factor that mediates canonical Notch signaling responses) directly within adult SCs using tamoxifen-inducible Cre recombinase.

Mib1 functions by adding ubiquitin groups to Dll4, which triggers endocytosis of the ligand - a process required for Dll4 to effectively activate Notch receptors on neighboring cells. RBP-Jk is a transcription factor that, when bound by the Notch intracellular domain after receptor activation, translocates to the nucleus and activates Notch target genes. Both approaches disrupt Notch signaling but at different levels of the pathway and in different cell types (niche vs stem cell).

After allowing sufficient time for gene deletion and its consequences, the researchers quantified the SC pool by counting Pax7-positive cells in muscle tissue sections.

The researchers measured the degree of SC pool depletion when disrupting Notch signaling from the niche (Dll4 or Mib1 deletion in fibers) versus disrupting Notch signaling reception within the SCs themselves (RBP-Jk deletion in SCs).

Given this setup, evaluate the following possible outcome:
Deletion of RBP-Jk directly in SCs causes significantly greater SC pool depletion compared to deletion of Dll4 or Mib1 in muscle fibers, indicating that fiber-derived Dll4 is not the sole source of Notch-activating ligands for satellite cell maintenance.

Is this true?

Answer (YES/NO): NO